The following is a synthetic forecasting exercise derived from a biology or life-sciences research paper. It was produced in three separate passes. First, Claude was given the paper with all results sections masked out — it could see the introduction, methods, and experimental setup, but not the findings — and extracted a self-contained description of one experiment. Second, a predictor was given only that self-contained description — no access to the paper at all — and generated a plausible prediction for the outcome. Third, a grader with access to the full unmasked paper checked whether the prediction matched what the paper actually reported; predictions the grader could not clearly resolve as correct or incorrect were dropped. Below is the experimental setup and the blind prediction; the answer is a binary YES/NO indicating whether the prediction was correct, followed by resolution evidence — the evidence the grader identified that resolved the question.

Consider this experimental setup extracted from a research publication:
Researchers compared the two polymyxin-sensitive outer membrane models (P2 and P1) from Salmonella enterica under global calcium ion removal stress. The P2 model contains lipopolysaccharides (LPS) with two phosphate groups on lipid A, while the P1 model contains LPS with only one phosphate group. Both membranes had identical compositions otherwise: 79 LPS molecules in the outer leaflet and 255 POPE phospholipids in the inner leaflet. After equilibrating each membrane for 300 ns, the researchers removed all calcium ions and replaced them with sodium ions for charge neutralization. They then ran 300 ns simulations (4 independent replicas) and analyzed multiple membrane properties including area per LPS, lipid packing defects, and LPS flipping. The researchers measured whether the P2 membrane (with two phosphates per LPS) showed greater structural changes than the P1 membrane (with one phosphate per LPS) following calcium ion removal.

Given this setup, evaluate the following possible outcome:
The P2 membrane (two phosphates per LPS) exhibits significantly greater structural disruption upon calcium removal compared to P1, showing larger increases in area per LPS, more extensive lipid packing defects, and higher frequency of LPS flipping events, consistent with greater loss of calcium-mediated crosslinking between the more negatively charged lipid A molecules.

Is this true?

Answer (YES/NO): YES